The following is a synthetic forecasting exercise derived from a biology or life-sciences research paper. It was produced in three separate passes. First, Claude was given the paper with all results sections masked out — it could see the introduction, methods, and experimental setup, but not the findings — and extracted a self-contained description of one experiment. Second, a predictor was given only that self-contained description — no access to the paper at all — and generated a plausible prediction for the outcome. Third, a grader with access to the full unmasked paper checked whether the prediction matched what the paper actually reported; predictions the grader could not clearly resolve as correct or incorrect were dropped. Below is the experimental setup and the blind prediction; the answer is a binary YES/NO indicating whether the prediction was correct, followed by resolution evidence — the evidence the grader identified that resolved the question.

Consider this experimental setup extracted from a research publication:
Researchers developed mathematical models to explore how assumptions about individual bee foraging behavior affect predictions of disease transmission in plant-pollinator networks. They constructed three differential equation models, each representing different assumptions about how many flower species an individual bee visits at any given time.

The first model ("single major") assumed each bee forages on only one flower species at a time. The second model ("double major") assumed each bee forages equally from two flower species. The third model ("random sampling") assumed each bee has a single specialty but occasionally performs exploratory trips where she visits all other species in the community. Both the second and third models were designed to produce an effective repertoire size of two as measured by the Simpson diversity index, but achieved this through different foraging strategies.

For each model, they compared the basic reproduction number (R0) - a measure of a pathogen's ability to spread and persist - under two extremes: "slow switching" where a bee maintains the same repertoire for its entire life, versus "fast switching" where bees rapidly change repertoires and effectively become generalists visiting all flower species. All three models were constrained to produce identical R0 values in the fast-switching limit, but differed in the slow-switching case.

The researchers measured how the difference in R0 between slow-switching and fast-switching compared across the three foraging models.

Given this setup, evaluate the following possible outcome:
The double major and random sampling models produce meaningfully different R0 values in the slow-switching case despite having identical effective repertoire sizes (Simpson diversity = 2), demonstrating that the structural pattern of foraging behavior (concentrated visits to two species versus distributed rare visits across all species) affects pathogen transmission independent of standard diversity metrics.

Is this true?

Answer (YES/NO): NO